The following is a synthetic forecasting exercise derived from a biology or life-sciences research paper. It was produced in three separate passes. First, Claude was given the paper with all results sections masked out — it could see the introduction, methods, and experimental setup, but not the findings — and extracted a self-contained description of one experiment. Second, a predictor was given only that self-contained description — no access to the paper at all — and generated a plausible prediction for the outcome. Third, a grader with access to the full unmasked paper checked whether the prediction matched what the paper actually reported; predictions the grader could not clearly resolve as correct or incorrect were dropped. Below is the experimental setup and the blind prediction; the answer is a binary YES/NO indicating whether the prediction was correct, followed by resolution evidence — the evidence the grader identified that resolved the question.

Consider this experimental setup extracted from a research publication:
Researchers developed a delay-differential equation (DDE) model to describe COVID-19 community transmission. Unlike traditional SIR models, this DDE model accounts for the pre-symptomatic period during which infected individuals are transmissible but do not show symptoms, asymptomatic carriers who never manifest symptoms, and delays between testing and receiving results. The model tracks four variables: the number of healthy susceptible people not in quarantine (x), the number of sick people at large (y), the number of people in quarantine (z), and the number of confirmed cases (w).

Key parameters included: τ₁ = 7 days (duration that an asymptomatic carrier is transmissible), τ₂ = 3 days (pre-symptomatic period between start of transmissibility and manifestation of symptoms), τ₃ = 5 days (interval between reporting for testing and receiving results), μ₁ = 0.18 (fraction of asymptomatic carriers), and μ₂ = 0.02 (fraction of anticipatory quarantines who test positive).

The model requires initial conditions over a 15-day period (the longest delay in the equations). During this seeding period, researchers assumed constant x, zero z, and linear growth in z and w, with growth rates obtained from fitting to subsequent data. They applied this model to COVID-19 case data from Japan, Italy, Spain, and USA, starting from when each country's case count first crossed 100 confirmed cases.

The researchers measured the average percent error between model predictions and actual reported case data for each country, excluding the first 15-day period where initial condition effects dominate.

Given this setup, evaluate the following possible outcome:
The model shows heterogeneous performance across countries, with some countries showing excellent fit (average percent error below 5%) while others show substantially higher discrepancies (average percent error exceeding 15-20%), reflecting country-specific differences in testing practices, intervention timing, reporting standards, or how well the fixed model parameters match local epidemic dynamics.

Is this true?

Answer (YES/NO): NO